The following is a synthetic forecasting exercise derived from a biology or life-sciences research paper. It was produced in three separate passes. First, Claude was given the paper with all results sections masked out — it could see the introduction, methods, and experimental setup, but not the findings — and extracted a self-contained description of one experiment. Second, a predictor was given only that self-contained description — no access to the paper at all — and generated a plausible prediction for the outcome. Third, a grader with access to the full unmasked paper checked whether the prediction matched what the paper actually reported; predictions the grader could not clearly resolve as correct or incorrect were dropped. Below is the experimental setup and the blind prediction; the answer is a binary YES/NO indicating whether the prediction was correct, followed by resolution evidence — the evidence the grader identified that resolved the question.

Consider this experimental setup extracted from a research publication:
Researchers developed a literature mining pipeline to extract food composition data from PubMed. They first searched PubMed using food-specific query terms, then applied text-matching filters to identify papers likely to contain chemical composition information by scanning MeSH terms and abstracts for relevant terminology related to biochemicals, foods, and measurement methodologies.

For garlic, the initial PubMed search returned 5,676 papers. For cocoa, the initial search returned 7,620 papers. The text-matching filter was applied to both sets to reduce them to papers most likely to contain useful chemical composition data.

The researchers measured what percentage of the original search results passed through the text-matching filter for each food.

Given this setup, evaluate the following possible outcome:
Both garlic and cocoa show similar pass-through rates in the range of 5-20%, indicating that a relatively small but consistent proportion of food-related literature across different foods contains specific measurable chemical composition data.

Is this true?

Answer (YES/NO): YES